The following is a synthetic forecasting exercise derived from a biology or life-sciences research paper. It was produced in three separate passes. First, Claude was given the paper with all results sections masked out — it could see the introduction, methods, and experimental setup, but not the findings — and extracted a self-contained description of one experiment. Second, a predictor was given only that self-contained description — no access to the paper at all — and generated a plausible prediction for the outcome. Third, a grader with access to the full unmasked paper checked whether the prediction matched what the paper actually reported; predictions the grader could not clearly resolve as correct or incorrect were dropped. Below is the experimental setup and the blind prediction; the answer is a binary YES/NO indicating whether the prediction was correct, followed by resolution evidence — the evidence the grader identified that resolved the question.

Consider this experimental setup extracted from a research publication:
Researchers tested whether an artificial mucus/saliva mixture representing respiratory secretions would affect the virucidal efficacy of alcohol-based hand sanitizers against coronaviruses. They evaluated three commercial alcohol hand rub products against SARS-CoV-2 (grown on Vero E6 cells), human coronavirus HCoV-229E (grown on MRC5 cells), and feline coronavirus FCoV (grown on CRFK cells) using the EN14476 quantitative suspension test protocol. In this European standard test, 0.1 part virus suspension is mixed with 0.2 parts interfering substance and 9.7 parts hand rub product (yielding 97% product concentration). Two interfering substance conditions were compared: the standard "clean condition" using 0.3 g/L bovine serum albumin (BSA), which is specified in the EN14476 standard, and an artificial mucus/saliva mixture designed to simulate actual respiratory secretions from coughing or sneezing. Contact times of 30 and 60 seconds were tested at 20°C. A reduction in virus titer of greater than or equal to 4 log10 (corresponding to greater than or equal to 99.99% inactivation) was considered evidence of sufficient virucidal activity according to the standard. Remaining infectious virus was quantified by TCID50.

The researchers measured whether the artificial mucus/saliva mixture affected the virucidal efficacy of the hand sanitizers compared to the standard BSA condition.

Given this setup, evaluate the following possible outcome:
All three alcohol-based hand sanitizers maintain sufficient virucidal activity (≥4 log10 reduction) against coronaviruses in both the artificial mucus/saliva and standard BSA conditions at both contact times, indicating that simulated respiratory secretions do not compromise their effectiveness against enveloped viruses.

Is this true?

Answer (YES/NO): NO